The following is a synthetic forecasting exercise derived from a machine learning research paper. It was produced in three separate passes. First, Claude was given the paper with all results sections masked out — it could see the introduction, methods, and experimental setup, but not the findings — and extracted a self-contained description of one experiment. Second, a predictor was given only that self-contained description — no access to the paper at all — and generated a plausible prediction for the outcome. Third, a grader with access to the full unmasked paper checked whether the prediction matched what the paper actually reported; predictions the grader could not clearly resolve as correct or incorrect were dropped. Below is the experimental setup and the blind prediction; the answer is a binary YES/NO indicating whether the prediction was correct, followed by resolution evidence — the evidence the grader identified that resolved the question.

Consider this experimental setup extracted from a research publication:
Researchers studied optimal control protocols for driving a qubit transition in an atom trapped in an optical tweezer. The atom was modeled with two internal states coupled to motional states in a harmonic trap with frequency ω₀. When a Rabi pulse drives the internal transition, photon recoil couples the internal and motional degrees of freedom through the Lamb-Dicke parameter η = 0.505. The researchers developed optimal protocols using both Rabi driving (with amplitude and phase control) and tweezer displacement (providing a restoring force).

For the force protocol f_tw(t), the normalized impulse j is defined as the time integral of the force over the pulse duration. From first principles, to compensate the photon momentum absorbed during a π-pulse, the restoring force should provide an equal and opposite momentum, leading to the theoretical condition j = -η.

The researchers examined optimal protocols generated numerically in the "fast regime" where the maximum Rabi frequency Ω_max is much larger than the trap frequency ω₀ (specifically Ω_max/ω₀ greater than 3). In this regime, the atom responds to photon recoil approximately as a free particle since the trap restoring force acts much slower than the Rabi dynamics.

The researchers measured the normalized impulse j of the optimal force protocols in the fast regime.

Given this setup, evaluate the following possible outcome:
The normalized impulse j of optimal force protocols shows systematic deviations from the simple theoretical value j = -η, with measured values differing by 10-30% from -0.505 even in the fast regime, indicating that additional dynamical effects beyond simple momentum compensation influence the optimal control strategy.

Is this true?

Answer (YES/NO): NO